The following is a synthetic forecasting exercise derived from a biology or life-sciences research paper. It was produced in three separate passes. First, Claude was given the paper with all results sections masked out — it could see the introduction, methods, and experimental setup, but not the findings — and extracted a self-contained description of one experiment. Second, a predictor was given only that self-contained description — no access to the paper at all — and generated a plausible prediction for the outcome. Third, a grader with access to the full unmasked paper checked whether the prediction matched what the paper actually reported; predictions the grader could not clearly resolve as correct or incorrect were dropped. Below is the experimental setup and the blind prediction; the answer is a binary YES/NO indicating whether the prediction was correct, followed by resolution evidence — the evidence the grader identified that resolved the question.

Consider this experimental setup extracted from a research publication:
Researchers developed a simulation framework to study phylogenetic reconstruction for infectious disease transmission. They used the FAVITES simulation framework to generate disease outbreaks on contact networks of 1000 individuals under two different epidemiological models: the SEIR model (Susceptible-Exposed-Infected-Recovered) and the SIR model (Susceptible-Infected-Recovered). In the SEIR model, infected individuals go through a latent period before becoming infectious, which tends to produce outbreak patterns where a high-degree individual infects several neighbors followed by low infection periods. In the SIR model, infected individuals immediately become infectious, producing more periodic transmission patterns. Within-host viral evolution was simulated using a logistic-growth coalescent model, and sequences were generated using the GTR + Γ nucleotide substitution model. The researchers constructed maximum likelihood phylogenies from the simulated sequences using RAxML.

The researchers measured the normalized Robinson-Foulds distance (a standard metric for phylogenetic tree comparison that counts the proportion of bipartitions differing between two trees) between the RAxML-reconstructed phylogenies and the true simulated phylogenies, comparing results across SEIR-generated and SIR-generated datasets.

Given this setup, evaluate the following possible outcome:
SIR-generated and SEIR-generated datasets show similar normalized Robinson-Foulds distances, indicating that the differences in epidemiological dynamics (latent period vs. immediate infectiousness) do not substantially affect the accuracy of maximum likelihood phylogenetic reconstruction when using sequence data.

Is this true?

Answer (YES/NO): NO